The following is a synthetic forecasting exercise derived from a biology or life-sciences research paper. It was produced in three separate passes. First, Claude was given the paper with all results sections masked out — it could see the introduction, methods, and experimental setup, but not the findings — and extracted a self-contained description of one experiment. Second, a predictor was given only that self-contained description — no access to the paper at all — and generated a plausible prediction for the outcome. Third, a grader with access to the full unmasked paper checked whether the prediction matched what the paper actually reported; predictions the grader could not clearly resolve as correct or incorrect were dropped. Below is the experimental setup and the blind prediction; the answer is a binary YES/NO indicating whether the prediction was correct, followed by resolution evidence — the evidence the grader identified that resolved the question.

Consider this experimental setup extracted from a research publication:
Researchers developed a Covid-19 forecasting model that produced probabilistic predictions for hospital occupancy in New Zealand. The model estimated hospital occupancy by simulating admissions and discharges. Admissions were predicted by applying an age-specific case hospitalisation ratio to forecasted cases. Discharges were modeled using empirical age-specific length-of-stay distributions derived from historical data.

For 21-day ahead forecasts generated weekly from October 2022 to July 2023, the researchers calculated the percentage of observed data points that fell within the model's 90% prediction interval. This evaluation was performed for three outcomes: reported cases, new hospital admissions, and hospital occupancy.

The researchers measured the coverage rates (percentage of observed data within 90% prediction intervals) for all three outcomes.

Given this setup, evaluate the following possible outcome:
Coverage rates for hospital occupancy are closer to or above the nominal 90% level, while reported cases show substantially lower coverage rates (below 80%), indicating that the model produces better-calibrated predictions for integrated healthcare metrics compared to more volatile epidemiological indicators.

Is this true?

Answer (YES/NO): NO